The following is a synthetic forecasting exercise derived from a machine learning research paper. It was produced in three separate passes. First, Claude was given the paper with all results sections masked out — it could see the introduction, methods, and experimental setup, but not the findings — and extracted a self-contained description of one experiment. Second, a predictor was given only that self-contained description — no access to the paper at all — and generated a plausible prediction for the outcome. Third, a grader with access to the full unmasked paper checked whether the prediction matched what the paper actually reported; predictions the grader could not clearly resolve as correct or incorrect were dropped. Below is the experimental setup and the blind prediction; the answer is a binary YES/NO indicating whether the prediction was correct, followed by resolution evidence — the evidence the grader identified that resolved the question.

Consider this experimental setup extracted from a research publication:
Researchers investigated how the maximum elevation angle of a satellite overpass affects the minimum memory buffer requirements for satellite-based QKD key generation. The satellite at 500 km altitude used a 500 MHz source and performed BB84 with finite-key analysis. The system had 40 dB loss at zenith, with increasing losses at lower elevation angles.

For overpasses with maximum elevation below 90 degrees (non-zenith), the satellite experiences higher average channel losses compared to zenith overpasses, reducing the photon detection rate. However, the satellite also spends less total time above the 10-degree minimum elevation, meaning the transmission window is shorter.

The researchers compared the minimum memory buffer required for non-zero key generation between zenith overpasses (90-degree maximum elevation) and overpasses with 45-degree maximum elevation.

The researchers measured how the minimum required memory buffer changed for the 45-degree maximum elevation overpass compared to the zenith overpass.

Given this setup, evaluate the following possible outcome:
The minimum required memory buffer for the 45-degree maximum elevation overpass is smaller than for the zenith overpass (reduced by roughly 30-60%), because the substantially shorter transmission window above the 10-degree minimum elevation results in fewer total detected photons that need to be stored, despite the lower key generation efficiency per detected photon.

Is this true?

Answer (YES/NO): NO